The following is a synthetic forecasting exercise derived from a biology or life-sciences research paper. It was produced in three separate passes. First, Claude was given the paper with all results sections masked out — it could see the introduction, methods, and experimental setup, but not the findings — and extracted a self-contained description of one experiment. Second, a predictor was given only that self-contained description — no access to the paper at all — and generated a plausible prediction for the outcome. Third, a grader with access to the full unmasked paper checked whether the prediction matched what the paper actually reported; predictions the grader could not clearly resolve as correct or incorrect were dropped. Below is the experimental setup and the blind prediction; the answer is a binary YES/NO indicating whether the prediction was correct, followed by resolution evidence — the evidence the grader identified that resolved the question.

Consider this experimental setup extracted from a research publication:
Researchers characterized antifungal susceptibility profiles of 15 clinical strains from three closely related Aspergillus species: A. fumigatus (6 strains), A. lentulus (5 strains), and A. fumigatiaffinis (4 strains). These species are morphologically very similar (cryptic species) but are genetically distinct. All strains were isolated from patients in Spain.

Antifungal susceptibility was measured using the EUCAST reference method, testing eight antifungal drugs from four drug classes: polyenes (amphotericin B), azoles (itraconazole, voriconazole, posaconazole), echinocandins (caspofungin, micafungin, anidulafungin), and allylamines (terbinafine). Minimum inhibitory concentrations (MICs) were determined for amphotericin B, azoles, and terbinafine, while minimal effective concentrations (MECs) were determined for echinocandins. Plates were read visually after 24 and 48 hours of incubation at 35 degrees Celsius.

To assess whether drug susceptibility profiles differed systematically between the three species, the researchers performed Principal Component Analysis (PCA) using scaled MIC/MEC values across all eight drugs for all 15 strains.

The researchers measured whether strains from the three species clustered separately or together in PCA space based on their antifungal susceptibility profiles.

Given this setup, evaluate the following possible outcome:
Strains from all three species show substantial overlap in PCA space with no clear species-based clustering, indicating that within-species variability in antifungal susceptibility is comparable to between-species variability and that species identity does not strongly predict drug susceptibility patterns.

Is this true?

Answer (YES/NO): NO